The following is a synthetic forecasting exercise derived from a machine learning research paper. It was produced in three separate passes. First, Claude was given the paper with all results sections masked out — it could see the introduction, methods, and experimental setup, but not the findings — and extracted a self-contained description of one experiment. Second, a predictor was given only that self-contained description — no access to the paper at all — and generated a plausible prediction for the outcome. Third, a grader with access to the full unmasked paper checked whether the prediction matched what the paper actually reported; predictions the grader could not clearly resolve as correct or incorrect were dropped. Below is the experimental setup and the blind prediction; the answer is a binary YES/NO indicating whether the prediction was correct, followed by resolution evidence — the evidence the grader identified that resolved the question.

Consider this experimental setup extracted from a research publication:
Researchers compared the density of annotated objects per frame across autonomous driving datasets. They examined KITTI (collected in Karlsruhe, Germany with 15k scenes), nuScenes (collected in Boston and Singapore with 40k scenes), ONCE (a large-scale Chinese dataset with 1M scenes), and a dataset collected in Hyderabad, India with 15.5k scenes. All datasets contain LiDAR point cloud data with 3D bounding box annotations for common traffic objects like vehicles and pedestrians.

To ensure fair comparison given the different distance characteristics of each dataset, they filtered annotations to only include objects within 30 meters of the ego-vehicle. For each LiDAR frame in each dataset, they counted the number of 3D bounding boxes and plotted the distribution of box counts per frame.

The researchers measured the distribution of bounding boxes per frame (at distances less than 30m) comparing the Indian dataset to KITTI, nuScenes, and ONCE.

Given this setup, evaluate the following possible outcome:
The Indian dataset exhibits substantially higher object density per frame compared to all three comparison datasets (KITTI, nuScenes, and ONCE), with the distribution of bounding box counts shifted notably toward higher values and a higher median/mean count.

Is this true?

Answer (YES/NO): YES